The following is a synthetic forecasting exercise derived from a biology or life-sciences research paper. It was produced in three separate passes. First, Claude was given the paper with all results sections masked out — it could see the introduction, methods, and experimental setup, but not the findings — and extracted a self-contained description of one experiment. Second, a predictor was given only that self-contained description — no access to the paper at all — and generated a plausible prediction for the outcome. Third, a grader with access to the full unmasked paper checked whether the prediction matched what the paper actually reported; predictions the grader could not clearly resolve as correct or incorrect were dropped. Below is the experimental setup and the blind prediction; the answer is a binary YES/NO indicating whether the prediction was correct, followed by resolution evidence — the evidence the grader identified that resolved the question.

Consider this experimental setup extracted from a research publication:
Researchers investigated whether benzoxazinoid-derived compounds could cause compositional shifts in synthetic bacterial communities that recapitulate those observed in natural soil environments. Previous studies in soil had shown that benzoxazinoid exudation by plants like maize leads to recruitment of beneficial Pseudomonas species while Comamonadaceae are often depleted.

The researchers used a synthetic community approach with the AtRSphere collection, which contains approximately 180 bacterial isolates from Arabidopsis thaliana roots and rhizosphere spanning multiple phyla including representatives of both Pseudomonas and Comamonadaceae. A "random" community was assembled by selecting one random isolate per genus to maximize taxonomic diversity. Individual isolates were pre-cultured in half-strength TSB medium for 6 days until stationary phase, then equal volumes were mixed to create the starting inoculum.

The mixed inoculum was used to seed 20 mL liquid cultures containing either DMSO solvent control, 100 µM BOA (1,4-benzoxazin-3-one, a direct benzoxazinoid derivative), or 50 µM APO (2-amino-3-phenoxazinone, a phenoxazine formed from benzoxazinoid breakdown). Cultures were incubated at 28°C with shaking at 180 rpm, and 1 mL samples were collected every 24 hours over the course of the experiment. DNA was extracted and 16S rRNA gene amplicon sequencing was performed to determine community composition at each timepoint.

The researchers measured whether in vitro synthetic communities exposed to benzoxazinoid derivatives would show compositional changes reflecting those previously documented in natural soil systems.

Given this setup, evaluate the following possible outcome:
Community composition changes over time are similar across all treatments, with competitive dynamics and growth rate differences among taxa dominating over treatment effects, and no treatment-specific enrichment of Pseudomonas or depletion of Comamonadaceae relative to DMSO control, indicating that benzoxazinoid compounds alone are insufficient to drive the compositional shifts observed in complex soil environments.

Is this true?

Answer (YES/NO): NO